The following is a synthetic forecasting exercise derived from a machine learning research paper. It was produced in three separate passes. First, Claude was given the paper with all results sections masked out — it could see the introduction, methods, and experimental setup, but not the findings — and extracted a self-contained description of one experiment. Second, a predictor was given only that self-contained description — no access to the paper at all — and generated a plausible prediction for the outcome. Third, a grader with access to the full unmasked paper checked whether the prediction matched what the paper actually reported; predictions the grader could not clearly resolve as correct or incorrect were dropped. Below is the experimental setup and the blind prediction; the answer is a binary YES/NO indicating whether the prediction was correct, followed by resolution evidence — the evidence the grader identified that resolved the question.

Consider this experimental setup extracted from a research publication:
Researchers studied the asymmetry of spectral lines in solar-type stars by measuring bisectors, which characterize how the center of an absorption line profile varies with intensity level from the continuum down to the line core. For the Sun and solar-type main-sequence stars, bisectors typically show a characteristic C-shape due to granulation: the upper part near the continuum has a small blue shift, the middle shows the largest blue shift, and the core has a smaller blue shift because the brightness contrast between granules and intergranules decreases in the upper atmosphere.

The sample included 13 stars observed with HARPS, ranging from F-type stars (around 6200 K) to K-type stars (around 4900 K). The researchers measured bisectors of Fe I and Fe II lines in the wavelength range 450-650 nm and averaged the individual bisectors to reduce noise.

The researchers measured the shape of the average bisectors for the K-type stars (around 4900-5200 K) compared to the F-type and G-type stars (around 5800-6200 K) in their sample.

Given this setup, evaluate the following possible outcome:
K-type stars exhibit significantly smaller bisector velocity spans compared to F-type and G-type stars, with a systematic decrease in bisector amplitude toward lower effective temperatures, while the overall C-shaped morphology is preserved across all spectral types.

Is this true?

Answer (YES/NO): YES